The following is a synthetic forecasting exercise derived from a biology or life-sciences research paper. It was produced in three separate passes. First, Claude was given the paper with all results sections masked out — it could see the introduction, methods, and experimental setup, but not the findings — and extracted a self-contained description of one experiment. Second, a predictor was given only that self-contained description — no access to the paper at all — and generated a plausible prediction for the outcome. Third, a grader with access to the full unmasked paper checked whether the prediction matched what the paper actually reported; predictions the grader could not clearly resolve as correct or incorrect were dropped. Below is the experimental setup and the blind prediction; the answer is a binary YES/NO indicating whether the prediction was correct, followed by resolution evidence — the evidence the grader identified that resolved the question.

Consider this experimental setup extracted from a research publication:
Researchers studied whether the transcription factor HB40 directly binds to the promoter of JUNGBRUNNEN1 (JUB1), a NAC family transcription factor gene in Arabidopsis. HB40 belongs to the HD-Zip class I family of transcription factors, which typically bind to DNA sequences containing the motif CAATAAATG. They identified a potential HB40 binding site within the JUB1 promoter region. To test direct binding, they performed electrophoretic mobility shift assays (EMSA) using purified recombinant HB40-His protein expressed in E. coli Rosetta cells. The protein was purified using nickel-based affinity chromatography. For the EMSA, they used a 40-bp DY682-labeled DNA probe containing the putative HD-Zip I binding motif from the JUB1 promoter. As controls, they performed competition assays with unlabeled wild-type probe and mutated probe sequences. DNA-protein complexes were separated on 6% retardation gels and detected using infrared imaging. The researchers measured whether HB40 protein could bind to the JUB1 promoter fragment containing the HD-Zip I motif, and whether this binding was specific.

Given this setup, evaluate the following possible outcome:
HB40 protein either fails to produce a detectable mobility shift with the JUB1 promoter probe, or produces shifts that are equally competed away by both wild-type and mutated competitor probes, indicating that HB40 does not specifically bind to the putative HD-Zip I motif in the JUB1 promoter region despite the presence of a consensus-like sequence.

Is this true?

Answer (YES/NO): NO